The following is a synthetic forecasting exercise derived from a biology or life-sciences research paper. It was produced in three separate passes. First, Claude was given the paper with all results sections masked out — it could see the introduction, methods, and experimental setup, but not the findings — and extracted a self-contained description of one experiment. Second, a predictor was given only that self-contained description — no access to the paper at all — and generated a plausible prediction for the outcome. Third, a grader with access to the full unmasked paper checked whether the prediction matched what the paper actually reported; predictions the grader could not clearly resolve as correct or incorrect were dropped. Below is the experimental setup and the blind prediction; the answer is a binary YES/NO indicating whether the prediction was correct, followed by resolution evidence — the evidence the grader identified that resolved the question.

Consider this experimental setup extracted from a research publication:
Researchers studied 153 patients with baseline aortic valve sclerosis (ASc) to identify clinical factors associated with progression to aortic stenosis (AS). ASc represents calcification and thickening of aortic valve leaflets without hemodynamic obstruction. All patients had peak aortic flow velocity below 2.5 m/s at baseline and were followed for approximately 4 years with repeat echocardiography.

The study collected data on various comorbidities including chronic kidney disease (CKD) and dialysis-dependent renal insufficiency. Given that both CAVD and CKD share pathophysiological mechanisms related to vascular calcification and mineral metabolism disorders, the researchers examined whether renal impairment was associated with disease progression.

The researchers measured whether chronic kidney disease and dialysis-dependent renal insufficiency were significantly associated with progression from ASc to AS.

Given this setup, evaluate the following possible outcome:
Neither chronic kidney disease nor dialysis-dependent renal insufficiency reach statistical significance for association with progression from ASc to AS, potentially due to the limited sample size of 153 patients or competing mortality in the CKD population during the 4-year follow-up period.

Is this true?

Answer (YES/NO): NO